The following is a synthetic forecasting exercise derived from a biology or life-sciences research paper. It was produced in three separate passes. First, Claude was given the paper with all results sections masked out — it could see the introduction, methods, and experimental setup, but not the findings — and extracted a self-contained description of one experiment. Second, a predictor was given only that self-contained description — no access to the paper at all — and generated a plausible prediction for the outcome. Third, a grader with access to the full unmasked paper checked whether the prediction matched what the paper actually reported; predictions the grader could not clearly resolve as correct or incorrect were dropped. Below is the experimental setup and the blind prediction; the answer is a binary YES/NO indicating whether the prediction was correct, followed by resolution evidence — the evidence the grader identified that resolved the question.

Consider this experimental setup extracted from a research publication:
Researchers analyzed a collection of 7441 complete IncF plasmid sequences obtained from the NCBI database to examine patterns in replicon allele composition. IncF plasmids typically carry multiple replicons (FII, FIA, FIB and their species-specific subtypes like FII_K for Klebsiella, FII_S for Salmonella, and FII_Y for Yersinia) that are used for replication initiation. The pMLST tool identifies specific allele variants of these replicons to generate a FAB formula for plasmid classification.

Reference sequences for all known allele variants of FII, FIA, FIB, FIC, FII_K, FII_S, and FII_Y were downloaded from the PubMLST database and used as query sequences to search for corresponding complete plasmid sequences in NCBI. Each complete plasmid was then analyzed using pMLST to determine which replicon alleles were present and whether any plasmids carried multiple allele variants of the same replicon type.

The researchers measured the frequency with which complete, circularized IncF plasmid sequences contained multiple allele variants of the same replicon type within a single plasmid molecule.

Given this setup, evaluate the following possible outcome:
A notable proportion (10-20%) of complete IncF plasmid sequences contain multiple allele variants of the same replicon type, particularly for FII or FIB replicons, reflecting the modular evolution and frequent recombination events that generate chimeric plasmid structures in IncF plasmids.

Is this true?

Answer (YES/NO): NO